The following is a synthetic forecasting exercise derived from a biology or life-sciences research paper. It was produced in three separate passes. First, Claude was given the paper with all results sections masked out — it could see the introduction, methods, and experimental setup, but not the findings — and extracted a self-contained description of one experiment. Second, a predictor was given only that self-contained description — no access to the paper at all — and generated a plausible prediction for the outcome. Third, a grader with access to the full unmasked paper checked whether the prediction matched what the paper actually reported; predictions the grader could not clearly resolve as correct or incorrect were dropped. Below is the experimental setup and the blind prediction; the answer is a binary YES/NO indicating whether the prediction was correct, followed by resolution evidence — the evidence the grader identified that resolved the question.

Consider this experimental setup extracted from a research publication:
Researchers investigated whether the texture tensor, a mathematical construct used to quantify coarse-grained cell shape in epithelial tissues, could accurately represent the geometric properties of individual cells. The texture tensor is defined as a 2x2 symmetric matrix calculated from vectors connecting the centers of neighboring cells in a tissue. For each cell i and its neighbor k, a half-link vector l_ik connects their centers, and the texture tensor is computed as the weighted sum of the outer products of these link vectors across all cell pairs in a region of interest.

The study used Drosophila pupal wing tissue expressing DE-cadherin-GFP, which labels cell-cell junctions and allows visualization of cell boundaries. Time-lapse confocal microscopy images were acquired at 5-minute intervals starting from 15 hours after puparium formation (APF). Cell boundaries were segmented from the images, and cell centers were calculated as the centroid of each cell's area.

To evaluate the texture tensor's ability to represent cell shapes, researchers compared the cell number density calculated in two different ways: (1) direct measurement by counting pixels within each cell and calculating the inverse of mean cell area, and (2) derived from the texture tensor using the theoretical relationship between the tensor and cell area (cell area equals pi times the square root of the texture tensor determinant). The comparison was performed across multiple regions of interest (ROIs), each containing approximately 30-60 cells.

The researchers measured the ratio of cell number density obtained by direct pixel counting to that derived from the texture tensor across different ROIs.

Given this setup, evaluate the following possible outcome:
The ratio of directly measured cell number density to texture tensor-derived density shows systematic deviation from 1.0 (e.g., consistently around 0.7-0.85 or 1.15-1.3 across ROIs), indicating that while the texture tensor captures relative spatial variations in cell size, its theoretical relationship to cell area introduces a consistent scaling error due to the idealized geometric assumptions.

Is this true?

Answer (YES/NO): NO